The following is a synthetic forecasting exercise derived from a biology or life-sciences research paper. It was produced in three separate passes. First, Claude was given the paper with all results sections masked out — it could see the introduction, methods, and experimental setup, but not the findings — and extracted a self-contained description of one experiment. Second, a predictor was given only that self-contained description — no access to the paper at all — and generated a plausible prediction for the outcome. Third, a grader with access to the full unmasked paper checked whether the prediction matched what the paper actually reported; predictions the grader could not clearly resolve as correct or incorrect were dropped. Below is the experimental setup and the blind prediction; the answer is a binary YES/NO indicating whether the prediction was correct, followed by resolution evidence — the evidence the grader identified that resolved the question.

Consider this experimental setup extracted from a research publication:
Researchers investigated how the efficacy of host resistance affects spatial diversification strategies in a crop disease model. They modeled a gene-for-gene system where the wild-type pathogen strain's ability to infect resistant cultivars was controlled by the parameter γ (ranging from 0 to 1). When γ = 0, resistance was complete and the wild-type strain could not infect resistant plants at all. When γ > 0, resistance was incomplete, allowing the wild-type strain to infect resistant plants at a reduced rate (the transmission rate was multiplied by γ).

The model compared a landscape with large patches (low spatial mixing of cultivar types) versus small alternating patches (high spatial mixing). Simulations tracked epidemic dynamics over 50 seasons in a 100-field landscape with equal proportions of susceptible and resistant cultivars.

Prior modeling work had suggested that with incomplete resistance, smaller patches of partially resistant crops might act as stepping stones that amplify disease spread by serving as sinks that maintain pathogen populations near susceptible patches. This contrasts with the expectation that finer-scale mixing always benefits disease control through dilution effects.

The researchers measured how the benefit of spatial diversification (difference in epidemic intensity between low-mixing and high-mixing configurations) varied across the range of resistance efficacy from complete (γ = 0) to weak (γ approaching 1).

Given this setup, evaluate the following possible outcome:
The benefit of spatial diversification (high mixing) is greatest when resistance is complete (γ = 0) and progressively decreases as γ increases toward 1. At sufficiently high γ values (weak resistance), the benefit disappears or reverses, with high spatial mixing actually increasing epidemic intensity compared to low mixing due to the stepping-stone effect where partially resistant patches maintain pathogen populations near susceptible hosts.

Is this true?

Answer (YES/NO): NO